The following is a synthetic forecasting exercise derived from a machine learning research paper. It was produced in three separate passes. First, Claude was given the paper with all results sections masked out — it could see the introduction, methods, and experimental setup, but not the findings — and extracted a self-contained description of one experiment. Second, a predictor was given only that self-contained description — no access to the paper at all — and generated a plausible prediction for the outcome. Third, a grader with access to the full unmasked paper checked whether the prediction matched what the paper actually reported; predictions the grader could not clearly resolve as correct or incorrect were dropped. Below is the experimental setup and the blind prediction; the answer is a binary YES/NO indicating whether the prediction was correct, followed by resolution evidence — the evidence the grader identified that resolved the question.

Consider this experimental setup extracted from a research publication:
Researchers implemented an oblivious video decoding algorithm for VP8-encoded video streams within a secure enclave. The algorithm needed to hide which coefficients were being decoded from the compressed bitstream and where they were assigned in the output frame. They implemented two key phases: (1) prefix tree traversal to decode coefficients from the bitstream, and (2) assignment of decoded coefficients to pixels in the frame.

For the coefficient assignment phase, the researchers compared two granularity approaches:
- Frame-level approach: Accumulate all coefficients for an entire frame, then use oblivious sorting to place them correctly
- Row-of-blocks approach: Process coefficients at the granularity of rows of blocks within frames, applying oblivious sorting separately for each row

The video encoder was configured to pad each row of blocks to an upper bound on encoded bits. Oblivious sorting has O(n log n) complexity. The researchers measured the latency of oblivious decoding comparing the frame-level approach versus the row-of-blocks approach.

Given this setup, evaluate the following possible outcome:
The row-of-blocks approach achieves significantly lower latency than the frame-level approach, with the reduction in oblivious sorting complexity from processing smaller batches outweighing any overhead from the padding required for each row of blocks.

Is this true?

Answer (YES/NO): YES